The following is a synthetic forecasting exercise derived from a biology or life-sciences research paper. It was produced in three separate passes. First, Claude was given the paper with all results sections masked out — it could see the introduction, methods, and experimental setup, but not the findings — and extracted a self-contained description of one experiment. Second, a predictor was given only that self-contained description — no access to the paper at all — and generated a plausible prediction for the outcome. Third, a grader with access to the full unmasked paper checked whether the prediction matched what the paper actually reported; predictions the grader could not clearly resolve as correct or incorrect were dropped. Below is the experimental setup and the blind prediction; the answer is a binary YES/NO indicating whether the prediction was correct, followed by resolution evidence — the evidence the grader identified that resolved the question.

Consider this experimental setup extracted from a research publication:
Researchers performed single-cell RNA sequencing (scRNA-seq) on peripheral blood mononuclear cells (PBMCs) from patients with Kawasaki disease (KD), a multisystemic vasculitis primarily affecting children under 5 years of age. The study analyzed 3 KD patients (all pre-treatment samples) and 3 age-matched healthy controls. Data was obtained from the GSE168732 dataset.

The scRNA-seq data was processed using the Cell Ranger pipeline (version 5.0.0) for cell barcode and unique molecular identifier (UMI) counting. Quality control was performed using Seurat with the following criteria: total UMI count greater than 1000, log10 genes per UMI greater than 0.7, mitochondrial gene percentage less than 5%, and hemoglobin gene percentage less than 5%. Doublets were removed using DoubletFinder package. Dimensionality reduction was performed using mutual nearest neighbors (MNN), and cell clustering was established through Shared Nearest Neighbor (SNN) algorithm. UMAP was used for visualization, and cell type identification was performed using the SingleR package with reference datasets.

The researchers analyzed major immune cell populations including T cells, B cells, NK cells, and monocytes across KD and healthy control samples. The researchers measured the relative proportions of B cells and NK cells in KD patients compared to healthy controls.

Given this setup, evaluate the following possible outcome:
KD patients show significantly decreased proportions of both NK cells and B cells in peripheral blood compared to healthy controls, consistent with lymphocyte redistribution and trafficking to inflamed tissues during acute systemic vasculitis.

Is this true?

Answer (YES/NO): NO